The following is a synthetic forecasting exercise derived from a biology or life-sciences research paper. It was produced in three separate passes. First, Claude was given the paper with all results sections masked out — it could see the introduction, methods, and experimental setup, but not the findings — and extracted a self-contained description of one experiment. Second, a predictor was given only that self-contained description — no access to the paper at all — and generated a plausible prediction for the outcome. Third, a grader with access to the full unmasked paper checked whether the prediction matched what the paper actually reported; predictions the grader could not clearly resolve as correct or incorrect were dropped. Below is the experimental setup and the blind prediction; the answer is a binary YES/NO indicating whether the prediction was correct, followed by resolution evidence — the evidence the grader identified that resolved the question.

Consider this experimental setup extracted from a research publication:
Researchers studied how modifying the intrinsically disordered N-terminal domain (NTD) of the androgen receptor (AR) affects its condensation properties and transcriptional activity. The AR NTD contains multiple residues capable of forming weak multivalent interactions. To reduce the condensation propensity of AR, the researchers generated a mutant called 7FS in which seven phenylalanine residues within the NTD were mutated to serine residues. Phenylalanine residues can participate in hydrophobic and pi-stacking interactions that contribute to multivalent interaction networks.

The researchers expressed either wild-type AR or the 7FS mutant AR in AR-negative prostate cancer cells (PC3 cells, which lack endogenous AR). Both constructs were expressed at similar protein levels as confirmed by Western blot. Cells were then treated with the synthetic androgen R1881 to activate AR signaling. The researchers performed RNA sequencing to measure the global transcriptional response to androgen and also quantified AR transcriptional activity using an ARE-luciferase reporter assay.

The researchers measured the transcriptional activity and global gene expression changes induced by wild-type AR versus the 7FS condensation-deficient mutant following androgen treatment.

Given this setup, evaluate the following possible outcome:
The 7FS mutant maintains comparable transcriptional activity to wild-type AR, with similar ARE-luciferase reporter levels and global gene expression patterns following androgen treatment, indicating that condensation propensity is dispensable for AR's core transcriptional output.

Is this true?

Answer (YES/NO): NO